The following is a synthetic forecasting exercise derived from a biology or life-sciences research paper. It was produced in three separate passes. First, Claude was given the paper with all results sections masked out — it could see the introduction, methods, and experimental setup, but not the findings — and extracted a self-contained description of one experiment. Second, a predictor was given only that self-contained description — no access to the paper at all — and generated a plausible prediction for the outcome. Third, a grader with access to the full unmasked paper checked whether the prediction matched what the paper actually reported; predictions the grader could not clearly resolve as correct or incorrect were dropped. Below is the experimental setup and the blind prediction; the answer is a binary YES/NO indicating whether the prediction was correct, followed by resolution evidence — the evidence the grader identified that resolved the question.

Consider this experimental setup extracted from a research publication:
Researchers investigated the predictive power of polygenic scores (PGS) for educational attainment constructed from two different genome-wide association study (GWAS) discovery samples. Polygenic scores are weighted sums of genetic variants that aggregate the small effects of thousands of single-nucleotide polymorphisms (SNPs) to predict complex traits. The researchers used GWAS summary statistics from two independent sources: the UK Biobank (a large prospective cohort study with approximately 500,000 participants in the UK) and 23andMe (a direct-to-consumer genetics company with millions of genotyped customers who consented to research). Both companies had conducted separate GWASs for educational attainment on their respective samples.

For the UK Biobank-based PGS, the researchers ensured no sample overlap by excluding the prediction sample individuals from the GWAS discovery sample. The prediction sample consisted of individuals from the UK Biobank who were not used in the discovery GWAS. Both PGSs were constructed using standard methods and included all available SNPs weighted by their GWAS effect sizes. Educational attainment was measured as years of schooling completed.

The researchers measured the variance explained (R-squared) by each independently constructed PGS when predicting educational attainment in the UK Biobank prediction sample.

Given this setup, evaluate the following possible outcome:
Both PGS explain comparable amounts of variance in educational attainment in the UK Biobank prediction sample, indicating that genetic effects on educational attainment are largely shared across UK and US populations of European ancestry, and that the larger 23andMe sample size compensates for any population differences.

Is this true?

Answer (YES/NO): NO